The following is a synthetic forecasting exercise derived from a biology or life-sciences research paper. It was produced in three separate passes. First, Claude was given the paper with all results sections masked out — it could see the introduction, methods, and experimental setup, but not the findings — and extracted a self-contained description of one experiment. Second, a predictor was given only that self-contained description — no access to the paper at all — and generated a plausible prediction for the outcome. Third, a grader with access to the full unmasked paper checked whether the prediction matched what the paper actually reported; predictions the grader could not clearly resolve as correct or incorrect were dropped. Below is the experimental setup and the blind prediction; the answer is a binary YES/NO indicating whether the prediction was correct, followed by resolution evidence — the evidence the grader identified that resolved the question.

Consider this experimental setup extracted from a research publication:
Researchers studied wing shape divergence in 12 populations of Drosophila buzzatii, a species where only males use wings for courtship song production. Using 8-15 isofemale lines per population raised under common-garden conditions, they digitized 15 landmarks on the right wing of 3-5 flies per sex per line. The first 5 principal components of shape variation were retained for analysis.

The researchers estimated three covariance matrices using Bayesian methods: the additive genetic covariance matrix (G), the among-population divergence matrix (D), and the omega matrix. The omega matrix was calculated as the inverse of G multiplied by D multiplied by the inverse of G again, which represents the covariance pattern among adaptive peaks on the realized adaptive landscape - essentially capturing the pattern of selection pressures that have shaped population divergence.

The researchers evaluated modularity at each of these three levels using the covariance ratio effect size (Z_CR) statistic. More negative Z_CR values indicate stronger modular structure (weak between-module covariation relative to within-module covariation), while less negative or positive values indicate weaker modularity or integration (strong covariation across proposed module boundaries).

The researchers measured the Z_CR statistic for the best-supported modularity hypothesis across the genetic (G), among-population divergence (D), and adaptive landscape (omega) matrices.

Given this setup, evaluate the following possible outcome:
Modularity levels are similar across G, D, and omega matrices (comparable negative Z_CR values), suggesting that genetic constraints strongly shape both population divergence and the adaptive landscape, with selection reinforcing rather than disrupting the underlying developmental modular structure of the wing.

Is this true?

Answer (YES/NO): NO